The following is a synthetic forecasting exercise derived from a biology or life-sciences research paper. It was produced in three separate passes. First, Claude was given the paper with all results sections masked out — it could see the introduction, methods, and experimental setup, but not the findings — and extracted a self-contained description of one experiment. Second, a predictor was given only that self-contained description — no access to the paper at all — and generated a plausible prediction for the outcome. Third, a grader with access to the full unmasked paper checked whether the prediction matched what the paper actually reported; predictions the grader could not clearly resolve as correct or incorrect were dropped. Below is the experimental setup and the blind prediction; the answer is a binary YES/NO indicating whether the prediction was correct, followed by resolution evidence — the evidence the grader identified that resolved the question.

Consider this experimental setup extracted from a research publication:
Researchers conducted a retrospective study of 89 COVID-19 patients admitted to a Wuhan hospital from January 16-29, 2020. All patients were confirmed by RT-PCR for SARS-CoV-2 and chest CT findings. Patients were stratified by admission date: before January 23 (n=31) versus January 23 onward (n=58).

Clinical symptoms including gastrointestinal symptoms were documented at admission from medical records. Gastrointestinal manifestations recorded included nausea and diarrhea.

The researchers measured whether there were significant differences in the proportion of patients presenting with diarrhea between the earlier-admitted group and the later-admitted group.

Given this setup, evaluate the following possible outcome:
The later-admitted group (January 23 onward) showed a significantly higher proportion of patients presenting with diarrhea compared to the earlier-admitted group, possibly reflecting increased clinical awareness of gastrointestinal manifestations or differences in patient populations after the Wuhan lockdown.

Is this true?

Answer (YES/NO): NO